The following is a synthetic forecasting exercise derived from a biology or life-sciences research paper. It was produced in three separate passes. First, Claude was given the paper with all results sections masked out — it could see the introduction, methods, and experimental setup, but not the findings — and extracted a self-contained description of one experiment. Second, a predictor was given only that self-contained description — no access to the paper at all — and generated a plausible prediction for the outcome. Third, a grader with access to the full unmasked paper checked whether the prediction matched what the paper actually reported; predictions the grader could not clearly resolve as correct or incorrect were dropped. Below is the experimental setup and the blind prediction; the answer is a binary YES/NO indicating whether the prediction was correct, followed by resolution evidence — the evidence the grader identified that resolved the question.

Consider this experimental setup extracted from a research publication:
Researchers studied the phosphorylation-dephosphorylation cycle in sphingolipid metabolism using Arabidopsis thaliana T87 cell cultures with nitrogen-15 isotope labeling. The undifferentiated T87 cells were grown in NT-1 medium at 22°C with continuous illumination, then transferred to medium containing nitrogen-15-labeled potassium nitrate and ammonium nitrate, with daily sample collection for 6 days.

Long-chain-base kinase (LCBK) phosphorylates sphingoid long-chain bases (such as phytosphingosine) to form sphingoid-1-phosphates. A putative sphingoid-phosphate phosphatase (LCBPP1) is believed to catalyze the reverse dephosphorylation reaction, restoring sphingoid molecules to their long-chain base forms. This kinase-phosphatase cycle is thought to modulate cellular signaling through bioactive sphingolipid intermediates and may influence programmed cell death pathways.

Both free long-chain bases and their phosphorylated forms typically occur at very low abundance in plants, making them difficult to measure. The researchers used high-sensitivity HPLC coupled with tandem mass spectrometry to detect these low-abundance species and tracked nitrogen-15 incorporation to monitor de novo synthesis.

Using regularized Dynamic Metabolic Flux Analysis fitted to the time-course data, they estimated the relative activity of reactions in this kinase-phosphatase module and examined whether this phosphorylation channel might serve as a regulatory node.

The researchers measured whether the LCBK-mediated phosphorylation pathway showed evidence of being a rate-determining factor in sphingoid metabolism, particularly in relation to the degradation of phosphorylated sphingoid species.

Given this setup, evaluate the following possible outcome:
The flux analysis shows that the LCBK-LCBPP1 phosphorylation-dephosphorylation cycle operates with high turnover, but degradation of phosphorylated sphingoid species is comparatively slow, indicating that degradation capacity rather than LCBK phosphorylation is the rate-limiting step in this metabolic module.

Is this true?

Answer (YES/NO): NO